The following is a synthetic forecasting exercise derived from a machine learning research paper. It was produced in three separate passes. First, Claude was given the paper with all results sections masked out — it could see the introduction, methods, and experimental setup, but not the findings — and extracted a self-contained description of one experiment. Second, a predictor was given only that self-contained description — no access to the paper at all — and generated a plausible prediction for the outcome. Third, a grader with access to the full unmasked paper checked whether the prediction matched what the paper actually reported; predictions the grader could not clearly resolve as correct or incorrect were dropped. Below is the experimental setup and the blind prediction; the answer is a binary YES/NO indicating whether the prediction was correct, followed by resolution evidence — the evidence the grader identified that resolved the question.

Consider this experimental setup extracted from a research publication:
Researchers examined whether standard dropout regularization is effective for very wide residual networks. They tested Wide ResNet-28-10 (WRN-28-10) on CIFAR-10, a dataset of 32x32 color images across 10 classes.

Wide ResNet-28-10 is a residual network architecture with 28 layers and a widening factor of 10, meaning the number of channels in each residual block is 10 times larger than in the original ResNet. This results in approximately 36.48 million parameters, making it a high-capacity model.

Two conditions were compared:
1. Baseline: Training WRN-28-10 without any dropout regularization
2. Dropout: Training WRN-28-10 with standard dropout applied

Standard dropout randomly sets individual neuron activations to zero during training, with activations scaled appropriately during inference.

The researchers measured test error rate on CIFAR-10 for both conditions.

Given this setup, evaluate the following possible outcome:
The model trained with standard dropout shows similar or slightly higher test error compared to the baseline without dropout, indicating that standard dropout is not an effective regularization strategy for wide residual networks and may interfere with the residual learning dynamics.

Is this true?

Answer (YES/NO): YES